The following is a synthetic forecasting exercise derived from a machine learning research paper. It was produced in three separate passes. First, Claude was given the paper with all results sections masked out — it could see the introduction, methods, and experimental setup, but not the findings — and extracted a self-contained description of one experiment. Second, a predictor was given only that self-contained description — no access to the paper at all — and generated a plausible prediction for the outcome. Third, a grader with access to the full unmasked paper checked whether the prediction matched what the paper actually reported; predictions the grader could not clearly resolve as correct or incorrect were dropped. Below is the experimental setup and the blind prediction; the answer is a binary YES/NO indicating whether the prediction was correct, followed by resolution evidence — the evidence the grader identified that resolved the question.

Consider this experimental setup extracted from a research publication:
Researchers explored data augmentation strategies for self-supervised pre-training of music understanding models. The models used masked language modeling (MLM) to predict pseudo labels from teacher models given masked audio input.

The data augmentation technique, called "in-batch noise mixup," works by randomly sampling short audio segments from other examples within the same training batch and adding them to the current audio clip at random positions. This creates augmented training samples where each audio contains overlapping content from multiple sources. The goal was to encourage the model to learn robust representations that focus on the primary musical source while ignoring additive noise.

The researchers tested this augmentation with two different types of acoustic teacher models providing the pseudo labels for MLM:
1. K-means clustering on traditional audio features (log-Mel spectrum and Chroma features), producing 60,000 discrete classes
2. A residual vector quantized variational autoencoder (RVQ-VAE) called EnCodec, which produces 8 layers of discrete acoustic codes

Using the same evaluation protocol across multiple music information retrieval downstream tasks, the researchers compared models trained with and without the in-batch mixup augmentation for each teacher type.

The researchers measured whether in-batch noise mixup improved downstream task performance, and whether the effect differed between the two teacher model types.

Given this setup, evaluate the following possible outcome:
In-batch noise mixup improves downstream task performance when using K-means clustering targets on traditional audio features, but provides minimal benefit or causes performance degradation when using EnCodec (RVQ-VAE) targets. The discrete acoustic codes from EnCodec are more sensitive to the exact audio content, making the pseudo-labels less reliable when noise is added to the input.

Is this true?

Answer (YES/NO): NO